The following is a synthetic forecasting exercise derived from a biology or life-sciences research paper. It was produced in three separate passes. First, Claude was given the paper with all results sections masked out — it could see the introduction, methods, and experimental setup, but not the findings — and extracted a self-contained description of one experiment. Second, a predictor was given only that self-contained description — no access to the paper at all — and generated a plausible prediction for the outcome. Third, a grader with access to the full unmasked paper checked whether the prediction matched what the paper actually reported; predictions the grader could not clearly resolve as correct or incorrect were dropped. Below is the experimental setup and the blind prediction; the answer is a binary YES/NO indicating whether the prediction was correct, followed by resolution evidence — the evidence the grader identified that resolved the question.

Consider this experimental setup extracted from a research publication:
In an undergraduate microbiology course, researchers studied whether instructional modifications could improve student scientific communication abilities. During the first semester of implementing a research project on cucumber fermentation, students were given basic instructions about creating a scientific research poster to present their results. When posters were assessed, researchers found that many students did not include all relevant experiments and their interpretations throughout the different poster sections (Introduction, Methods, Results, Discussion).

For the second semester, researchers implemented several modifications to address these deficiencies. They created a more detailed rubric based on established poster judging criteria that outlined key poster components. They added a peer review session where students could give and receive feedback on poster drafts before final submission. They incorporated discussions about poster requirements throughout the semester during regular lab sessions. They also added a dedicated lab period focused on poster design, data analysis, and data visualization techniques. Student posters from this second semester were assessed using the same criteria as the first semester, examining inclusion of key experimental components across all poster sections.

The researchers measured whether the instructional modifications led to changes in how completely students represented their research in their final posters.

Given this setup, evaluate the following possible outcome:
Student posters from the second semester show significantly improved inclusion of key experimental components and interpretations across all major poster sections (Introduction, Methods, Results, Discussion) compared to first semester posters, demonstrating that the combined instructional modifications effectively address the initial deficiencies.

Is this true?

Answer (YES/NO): NO